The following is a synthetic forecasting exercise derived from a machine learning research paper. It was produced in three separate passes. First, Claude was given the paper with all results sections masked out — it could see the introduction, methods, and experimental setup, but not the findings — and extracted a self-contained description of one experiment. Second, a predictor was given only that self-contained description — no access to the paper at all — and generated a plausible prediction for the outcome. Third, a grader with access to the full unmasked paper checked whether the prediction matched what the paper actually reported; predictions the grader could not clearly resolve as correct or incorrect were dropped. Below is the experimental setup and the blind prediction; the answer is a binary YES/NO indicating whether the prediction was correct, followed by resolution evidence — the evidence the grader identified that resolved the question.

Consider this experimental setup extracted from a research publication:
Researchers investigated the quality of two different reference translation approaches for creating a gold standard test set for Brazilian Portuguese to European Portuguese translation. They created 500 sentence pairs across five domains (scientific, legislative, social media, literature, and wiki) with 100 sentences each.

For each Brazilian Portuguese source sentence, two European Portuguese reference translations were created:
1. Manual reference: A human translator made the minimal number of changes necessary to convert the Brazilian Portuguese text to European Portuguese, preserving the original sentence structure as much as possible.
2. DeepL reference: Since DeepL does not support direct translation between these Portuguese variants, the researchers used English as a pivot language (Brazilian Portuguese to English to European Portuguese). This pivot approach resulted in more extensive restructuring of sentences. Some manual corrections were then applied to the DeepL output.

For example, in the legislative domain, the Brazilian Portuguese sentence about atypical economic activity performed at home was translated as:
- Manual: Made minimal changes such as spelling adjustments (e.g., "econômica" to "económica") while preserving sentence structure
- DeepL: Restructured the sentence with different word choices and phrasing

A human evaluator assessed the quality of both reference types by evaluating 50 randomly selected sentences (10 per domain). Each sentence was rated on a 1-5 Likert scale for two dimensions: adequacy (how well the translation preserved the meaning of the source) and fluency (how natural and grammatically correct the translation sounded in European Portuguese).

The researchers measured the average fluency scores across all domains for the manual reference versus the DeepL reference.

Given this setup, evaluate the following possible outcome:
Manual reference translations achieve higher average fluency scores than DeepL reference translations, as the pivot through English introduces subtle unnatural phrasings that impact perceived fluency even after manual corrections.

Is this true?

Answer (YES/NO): NO